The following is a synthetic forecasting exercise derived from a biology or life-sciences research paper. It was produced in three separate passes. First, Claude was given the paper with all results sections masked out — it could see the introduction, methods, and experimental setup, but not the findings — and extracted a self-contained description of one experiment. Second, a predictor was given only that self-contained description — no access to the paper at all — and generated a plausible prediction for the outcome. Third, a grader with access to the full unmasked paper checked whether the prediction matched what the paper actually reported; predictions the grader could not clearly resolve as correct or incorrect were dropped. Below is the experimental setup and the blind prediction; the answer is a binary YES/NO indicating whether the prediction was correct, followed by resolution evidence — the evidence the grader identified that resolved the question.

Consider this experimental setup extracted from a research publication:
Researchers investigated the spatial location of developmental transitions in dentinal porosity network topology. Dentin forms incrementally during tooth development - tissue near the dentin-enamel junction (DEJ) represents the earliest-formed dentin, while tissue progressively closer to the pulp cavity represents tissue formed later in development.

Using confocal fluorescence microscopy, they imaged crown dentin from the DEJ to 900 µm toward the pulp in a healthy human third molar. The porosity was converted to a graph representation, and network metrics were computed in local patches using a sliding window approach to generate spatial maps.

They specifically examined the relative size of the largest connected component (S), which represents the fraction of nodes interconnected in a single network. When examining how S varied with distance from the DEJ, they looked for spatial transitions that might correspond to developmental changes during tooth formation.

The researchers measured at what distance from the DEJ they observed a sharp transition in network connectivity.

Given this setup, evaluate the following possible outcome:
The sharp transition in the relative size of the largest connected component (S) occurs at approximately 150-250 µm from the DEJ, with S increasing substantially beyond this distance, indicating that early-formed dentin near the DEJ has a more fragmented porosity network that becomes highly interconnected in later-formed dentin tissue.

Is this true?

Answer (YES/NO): NO